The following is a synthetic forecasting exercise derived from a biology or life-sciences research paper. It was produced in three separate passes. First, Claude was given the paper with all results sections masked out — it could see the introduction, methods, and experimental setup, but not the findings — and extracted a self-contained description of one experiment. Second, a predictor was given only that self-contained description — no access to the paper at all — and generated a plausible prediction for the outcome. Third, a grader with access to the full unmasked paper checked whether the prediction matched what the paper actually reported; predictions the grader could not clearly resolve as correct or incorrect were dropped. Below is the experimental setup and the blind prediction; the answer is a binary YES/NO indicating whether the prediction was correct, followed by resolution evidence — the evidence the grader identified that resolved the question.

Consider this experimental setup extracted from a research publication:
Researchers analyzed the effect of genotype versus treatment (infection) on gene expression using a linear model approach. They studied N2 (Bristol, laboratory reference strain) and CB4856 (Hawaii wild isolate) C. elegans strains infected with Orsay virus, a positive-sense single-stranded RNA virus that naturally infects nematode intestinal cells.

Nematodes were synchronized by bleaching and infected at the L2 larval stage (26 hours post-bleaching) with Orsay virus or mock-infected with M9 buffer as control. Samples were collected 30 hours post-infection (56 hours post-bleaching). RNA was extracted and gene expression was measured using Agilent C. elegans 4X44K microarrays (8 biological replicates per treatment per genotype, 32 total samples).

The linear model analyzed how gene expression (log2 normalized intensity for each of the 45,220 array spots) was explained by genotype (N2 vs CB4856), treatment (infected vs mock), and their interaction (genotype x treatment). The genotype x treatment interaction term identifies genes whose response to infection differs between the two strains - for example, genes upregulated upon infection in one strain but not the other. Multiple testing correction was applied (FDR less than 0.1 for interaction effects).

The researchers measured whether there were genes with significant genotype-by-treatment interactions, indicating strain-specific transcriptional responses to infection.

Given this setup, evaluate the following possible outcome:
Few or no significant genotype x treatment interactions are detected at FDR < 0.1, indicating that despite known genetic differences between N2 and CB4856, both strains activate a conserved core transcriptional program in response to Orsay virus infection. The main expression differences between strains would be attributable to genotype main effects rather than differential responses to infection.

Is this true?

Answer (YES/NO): NO